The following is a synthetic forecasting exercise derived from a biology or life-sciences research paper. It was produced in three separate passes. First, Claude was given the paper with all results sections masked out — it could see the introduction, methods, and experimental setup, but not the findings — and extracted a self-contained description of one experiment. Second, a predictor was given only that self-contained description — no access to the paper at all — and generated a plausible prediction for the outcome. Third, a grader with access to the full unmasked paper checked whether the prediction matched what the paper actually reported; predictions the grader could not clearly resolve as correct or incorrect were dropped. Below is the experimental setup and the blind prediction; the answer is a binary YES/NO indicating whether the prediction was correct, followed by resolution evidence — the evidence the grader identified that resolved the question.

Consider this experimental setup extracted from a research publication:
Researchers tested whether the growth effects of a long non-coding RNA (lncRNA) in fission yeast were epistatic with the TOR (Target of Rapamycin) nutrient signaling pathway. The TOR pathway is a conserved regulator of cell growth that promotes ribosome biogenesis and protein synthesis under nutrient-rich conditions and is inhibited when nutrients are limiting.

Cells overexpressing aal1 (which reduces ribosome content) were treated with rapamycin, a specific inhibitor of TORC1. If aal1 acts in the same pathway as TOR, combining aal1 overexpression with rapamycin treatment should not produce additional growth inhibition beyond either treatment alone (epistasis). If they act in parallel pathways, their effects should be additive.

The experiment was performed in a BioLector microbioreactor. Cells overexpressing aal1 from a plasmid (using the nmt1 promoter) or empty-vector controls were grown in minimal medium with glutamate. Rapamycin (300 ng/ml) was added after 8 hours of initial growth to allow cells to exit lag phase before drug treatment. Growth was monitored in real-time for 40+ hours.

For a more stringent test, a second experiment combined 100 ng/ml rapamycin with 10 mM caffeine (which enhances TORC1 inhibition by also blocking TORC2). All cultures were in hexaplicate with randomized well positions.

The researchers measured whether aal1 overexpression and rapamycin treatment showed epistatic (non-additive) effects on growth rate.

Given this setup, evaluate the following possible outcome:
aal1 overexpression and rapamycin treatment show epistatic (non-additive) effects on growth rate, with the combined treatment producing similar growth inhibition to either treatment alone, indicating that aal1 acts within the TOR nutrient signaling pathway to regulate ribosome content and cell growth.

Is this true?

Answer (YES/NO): NO